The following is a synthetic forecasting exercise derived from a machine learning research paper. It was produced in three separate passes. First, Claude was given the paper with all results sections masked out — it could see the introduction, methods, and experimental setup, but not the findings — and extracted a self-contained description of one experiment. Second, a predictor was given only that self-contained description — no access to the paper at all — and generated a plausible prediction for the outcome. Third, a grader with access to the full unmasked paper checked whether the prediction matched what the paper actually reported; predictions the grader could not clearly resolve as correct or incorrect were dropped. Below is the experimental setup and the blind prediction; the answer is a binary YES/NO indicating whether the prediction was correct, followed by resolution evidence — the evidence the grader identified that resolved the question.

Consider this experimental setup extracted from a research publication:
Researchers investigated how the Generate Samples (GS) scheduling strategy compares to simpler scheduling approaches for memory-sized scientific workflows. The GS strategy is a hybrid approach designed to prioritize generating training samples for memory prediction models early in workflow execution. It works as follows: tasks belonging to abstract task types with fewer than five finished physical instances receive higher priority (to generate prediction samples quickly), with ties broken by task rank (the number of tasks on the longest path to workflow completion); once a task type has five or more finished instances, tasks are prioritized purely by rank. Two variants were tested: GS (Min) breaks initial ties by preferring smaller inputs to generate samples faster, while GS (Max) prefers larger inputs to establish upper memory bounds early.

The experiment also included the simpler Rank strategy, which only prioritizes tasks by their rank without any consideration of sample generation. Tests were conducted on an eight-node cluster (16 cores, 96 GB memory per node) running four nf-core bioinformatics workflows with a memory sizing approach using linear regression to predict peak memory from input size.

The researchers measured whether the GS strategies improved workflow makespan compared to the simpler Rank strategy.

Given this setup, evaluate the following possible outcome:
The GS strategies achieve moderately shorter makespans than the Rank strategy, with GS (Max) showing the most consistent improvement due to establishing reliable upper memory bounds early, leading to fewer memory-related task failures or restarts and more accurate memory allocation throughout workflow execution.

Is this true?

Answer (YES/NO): NO